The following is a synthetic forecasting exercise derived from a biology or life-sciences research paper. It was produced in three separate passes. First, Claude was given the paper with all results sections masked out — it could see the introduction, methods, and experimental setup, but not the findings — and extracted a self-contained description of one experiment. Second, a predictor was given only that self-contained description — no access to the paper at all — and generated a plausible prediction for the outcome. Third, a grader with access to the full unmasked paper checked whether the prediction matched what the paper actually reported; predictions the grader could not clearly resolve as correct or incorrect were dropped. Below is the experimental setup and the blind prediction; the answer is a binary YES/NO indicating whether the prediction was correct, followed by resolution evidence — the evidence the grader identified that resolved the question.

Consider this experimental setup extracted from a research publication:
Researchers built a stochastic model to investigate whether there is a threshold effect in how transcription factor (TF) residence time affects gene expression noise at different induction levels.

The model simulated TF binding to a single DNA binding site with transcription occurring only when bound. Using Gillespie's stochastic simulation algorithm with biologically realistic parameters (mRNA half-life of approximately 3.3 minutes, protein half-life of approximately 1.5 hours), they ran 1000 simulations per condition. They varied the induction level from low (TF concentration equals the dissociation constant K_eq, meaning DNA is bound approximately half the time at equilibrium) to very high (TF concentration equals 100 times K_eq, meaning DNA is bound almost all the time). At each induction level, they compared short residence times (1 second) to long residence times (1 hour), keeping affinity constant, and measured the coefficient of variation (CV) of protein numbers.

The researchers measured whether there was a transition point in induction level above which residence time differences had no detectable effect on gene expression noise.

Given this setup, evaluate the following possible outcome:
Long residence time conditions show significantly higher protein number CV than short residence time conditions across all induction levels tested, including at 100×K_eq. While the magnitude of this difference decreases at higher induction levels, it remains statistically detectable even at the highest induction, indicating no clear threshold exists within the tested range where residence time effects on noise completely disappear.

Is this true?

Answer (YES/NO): NO